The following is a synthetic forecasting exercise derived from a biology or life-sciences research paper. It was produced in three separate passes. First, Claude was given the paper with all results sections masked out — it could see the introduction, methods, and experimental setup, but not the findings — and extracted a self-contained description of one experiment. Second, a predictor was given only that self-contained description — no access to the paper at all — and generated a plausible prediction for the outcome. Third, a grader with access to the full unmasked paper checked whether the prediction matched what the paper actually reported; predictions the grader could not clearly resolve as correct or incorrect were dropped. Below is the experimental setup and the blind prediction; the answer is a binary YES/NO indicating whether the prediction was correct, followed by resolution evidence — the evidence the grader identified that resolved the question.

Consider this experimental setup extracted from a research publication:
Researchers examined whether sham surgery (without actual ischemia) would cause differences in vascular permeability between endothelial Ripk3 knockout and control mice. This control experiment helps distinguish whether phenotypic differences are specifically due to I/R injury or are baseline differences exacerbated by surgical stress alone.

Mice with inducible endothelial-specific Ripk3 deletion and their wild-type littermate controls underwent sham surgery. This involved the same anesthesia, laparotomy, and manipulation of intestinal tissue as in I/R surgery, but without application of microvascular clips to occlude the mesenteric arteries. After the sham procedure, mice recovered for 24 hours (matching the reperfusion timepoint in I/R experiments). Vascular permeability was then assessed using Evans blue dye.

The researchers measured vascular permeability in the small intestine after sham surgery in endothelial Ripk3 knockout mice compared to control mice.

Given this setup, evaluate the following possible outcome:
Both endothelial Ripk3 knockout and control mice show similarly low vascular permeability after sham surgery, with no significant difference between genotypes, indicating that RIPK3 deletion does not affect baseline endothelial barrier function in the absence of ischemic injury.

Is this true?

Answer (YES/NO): YES